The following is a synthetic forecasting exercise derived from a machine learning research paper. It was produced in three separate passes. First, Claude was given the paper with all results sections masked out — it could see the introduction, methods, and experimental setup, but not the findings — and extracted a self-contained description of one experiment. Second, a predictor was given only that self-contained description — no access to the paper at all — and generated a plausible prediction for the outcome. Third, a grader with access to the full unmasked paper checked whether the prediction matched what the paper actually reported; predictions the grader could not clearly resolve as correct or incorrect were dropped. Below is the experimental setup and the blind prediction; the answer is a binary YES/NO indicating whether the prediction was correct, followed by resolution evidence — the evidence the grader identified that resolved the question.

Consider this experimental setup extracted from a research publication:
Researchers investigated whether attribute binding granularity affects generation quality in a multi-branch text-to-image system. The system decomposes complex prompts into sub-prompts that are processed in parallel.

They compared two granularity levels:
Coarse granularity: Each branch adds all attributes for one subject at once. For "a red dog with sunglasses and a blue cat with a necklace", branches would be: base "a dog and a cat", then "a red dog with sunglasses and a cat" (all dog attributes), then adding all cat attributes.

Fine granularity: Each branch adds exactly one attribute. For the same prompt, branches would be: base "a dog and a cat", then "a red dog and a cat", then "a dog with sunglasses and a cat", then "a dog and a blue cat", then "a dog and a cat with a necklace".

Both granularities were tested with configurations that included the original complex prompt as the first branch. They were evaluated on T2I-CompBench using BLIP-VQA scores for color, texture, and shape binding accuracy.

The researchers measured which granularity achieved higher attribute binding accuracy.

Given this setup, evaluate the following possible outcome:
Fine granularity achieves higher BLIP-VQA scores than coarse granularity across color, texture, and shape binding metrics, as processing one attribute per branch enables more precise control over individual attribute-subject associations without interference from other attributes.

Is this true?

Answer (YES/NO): YES